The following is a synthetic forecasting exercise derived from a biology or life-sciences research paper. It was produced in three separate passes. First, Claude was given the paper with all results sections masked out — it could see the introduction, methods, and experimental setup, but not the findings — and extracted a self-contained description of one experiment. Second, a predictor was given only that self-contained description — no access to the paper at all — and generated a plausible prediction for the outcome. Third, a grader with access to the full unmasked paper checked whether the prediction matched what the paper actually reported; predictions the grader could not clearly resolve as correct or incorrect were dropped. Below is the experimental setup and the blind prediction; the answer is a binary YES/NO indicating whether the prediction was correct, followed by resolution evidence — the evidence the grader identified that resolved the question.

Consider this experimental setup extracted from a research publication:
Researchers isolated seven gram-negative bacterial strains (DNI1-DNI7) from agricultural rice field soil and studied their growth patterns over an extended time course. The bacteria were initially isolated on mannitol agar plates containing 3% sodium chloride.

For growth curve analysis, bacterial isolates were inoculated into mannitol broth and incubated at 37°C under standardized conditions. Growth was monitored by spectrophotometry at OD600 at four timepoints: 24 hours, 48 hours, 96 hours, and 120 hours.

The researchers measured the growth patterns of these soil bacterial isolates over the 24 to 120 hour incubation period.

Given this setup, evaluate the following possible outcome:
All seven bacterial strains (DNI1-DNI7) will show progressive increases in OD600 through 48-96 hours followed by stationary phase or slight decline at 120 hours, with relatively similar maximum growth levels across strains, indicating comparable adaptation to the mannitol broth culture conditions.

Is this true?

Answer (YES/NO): NO